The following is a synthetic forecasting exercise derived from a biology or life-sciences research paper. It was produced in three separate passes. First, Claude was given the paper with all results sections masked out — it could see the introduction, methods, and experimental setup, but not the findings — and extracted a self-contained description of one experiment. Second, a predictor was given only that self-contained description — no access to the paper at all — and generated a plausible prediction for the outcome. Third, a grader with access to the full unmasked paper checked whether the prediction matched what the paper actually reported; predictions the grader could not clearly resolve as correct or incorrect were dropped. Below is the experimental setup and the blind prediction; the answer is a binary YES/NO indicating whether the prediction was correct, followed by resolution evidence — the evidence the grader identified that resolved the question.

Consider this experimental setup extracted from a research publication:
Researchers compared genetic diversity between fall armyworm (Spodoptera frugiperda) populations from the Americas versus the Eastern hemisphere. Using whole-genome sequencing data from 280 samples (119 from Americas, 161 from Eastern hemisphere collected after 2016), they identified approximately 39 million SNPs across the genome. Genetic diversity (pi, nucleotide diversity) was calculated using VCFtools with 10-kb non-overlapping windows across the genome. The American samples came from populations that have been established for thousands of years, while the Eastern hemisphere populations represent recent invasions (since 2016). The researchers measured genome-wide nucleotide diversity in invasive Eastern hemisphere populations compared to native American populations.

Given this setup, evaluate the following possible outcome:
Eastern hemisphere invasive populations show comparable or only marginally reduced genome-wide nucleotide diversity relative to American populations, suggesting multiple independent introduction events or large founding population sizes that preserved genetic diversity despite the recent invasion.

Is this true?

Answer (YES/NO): NO